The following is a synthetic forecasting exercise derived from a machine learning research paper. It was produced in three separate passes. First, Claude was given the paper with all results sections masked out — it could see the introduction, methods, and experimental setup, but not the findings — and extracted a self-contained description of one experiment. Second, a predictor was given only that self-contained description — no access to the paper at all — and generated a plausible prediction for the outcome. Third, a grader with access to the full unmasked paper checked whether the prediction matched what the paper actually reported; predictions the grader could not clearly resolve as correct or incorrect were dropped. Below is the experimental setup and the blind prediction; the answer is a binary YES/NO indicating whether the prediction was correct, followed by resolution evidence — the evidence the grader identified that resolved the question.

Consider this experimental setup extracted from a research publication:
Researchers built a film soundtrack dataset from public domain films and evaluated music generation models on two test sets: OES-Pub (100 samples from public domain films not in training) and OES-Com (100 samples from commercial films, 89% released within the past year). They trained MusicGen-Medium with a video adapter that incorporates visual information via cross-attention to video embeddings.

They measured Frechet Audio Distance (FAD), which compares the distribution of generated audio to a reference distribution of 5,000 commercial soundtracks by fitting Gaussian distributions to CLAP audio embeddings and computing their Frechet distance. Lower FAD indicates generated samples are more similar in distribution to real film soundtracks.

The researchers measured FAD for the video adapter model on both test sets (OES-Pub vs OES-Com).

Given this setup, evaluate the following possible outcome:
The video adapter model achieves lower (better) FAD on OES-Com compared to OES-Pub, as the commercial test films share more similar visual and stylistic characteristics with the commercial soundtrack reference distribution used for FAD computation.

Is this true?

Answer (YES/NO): NO